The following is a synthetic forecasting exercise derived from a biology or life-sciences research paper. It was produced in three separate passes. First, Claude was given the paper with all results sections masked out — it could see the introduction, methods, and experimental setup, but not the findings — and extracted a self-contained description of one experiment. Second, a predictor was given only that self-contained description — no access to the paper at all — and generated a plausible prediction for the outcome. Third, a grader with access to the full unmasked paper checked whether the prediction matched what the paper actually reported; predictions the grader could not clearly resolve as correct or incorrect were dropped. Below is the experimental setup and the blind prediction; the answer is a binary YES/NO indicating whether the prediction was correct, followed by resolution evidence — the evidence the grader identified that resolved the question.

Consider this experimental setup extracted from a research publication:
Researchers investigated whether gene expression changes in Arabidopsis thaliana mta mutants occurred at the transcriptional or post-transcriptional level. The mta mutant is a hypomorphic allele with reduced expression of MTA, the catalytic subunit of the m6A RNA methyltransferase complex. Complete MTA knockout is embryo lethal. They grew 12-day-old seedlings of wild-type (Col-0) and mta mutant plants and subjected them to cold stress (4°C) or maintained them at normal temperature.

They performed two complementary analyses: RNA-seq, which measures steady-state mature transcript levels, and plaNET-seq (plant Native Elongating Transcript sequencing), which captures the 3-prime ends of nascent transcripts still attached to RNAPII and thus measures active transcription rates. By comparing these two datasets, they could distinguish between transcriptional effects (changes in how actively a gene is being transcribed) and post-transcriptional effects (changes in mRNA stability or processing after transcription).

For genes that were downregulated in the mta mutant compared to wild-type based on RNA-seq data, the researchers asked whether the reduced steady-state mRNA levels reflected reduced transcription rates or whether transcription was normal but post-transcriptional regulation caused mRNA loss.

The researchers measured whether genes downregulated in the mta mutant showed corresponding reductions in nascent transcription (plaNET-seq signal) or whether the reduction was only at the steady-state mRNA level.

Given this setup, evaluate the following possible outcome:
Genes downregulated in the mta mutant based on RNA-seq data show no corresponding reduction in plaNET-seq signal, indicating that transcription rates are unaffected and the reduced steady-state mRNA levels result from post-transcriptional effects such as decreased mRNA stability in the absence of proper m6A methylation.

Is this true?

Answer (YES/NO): NO